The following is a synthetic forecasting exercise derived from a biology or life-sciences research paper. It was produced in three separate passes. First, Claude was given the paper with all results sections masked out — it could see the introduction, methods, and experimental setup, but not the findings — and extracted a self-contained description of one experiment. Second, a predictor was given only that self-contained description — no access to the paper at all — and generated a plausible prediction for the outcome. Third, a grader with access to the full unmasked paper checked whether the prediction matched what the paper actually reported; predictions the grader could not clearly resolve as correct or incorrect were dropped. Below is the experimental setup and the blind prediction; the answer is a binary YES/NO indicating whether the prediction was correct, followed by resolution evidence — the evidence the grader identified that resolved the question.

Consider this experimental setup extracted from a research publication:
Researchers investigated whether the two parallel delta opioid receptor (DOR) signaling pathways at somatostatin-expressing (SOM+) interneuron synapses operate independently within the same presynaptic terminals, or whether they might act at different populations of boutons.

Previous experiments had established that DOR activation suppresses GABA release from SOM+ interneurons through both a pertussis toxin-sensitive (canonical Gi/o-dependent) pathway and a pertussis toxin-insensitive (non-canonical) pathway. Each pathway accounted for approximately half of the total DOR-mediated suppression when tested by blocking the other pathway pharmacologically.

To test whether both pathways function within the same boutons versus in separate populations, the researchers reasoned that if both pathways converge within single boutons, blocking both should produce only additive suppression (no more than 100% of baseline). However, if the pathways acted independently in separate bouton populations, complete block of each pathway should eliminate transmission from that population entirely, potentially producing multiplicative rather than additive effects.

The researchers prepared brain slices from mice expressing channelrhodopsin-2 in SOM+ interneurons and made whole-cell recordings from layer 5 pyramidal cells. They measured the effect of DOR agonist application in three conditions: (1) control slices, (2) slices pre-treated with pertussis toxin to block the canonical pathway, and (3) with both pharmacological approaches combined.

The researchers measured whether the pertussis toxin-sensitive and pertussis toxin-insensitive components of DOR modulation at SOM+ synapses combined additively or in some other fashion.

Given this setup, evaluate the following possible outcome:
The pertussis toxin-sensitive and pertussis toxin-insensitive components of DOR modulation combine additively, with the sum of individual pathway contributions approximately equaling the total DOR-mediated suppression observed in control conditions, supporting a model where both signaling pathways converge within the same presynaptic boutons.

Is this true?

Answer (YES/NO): YES